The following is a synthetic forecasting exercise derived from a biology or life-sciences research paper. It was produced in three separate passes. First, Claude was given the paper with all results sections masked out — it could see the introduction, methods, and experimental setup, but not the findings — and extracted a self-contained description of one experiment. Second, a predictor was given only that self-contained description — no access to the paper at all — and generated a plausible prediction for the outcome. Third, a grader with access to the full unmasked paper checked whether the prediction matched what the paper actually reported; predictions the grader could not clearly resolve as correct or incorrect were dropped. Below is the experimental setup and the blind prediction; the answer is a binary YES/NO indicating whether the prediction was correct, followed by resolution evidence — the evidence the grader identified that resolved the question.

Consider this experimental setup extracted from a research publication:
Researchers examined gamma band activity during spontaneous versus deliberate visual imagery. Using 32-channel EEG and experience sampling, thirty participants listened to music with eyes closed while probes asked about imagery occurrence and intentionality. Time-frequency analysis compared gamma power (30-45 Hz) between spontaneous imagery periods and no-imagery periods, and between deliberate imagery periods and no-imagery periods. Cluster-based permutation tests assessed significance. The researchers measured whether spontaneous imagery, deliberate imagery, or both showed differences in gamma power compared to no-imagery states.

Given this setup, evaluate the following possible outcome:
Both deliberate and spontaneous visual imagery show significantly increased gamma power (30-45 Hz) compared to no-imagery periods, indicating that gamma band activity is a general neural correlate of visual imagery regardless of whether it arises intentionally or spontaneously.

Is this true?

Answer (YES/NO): NO